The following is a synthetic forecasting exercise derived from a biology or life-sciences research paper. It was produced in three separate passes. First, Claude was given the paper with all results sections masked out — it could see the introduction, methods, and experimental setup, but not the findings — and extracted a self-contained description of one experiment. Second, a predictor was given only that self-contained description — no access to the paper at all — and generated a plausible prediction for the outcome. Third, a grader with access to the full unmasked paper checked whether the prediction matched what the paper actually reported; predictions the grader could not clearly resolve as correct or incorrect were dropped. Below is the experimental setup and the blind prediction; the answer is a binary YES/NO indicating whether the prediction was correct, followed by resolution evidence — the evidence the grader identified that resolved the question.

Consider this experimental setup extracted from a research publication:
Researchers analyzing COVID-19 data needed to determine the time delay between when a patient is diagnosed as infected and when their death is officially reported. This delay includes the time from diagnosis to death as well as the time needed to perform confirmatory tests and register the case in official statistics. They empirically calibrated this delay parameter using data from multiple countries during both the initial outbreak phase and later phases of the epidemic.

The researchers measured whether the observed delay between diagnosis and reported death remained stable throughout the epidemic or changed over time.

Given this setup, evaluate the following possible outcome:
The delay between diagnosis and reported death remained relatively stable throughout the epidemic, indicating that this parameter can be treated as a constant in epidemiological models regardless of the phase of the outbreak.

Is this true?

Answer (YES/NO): NO